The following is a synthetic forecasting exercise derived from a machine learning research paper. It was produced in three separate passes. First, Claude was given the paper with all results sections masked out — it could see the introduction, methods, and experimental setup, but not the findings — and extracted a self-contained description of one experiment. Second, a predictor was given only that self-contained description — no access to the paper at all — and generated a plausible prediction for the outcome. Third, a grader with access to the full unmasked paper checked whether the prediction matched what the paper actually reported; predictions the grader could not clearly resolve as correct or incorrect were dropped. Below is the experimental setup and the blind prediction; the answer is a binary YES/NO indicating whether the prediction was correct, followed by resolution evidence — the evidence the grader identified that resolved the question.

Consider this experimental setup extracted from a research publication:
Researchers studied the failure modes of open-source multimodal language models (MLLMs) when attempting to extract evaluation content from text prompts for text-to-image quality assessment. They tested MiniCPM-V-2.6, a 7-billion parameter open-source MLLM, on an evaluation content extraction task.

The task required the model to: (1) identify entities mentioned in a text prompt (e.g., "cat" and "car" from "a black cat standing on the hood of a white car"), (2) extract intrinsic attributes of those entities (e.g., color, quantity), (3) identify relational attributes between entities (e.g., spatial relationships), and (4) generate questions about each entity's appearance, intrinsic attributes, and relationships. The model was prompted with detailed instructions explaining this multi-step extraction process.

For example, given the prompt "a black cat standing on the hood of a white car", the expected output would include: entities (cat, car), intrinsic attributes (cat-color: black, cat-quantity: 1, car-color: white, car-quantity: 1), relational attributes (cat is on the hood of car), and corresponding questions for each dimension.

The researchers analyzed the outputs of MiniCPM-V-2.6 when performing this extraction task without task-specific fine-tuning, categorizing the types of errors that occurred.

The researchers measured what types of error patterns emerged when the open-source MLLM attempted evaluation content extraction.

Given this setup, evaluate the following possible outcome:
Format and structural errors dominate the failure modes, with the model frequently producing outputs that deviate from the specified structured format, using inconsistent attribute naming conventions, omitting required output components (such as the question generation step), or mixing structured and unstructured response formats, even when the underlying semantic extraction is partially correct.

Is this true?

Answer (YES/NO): NO